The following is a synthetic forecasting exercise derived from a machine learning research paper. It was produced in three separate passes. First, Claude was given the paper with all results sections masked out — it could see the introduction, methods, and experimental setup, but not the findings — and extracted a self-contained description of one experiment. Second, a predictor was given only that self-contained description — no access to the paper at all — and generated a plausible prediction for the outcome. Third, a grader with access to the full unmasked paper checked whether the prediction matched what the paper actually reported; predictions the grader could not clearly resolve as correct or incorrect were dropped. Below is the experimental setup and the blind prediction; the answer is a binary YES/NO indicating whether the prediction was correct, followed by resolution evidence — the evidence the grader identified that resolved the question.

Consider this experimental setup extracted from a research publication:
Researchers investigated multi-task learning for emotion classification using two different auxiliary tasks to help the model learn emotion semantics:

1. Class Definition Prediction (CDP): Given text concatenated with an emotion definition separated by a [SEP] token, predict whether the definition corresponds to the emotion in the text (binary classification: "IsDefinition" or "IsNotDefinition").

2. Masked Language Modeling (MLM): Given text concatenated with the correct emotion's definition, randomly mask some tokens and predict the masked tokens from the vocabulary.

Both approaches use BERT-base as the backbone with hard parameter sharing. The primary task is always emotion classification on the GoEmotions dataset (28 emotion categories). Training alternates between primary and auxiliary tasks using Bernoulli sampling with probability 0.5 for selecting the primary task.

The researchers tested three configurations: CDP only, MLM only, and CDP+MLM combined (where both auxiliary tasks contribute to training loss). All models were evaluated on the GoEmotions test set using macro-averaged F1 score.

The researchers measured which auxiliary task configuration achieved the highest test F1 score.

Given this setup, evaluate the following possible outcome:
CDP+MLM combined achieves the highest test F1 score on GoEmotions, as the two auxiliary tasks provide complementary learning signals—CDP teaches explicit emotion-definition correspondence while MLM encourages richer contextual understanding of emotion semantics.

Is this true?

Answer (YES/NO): NO